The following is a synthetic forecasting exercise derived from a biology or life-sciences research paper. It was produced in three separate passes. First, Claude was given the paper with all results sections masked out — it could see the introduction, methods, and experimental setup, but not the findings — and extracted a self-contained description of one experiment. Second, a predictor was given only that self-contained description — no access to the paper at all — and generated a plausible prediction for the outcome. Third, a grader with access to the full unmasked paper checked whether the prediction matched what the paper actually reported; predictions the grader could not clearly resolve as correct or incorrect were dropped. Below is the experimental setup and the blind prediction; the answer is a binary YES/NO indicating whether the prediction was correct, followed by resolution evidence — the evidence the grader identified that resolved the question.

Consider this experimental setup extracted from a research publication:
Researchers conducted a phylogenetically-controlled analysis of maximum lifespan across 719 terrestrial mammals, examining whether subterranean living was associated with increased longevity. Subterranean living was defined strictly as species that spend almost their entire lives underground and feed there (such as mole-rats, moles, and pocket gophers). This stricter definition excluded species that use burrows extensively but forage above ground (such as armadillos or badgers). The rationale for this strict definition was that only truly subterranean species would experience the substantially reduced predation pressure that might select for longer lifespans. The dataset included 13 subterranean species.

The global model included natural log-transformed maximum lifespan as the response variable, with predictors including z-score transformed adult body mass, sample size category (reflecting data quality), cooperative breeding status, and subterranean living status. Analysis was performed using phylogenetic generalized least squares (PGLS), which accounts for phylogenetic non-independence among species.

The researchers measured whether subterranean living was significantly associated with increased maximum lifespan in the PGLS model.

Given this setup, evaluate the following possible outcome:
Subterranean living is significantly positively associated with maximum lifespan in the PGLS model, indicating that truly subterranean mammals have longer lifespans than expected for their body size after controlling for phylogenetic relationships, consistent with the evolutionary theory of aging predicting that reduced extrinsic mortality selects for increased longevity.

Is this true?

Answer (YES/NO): YES